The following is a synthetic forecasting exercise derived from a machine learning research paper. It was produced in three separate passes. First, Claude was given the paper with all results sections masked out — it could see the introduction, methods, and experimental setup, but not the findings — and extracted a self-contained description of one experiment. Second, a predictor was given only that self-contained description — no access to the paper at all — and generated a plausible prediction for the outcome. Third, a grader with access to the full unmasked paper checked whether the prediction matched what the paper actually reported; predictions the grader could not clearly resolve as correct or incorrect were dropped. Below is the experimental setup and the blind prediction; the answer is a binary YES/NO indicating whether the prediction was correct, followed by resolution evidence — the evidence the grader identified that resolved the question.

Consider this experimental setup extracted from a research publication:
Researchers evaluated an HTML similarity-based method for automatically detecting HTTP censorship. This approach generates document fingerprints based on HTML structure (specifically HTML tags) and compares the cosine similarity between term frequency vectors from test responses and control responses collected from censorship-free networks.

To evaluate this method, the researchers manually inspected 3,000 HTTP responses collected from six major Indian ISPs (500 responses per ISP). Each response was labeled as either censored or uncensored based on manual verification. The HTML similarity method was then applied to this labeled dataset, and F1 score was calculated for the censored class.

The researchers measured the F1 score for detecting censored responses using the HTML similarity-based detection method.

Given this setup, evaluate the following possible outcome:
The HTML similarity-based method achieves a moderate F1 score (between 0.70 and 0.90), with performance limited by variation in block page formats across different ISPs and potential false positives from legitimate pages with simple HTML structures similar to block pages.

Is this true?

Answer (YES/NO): NO